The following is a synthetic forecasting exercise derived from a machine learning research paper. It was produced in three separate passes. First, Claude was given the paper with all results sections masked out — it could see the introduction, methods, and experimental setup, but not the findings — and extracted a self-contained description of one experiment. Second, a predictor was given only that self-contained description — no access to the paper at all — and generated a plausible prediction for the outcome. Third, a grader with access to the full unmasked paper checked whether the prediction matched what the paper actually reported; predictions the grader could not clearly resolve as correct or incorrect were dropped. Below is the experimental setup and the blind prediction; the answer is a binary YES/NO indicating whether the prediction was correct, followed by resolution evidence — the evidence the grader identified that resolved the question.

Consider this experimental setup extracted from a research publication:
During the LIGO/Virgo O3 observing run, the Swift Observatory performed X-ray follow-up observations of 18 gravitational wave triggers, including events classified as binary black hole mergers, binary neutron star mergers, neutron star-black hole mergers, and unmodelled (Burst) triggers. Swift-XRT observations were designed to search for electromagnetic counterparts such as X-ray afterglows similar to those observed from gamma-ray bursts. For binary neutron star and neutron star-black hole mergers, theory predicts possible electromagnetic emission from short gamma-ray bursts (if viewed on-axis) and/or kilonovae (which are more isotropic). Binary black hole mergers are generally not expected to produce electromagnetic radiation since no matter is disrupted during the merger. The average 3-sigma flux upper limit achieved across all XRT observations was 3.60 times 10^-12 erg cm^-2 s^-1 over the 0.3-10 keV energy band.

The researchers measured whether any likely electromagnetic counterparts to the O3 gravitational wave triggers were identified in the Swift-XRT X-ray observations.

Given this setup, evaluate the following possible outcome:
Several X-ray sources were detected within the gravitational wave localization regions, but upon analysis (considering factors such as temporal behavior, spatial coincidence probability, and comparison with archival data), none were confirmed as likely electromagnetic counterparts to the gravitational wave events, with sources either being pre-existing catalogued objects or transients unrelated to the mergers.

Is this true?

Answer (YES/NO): YES